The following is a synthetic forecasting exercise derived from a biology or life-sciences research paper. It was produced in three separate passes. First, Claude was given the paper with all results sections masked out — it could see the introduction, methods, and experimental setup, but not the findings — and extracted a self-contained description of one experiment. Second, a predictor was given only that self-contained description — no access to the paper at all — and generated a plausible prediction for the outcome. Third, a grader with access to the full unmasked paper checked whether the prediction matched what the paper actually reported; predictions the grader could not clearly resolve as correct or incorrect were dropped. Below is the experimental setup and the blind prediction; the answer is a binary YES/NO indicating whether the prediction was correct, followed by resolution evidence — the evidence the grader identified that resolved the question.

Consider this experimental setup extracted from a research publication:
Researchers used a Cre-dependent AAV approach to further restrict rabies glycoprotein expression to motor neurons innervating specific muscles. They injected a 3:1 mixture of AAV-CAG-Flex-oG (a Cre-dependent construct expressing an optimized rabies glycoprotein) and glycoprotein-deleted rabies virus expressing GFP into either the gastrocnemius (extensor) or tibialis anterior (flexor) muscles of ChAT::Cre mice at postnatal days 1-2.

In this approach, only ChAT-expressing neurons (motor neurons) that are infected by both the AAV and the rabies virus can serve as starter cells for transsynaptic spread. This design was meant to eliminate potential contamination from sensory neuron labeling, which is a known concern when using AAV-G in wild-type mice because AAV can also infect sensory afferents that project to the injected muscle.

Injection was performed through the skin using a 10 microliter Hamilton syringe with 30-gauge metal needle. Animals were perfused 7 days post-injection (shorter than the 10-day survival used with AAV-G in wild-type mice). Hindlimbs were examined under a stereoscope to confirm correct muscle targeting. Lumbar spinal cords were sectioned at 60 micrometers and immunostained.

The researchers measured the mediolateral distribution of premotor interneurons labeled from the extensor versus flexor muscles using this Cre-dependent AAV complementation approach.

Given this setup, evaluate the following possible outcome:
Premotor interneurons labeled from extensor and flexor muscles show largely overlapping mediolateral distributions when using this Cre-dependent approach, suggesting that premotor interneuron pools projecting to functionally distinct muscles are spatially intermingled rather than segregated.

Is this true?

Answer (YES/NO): YES